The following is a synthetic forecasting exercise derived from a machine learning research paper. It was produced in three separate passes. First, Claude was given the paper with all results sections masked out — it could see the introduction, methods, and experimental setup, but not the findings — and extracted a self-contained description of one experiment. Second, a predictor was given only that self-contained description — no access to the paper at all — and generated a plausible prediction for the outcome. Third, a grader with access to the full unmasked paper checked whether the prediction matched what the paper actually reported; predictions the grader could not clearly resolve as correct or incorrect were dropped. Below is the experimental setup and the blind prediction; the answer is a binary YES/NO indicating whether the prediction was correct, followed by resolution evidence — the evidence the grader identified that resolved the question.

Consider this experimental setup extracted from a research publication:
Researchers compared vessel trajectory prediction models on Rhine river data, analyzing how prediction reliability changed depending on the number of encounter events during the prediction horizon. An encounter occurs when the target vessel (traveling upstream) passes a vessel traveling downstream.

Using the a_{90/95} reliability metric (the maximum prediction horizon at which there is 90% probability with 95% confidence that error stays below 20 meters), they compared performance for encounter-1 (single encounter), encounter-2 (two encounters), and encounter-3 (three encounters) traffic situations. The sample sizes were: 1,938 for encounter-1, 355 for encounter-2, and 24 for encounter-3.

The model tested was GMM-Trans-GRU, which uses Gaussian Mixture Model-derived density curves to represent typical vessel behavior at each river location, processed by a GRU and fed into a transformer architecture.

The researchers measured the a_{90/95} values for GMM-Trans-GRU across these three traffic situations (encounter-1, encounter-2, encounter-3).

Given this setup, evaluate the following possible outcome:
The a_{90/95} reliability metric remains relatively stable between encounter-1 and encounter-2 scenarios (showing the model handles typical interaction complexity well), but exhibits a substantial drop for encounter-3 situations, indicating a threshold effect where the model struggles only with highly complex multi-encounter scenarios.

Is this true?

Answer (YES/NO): NO